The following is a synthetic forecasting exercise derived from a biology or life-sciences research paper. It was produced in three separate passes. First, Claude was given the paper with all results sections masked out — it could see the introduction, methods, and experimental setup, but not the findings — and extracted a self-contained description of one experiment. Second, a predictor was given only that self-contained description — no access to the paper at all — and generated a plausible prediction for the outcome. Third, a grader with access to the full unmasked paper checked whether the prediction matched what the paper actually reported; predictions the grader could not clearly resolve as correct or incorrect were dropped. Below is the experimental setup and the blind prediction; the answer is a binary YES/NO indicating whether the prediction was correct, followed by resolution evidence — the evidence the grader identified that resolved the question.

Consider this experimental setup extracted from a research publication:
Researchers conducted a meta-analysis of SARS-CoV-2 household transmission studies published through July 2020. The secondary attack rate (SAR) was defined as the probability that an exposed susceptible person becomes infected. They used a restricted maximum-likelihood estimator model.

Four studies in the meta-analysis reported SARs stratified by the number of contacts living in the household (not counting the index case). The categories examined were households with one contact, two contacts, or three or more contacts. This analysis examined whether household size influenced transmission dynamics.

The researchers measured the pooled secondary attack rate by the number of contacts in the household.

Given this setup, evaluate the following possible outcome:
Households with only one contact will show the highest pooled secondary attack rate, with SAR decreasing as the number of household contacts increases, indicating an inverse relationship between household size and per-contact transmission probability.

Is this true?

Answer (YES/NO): NO